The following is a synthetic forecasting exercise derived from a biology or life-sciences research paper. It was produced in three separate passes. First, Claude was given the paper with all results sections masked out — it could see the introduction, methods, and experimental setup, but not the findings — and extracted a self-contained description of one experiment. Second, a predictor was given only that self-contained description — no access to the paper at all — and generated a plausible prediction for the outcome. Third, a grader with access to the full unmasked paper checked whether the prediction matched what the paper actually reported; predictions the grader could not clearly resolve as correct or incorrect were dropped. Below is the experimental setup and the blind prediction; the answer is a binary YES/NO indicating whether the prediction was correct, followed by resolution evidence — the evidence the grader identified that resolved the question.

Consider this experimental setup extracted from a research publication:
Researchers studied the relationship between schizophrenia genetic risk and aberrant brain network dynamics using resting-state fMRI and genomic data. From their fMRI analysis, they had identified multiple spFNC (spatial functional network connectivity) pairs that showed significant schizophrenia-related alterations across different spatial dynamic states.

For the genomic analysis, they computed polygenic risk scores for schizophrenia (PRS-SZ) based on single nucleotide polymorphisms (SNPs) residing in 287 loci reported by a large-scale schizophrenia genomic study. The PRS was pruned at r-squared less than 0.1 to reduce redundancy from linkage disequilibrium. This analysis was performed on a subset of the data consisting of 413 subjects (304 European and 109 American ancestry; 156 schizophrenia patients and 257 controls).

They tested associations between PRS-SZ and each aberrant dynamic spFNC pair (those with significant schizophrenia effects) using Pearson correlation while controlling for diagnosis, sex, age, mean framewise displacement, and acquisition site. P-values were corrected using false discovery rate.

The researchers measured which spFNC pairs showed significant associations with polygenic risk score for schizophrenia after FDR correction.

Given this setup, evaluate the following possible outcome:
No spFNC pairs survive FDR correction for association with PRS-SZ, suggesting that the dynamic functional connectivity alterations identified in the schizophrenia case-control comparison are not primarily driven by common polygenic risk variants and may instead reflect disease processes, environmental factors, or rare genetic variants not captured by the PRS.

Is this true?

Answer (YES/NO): NO